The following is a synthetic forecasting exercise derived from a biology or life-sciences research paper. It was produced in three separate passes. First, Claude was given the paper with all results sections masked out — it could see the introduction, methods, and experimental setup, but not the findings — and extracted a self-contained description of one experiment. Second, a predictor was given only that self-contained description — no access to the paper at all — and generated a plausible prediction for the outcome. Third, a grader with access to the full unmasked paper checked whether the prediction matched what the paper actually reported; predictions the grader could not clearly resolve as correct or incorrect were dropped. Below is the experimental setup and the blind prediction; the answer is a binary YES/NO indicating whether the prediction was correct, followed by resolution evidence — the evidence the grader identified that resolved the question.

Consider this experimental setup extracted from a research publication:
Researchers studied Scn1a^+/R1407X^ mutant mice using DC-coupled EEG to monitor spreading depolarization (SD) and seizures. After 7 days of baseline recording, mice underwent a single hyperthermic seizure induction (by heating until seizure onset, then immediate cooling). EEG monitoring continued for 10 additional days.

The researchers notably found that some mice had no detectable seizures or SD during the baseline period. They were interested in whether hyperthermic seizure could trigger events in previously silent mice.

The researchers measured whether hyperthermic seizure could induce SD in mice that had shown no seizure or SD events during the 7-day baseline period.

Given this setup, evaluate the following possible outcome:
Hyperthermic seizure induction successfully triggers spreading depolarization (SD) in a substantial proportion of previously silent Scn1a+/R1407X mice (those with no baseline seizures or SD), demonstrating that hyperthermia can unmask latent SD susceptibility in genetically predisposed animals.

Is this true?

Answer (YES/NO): YES